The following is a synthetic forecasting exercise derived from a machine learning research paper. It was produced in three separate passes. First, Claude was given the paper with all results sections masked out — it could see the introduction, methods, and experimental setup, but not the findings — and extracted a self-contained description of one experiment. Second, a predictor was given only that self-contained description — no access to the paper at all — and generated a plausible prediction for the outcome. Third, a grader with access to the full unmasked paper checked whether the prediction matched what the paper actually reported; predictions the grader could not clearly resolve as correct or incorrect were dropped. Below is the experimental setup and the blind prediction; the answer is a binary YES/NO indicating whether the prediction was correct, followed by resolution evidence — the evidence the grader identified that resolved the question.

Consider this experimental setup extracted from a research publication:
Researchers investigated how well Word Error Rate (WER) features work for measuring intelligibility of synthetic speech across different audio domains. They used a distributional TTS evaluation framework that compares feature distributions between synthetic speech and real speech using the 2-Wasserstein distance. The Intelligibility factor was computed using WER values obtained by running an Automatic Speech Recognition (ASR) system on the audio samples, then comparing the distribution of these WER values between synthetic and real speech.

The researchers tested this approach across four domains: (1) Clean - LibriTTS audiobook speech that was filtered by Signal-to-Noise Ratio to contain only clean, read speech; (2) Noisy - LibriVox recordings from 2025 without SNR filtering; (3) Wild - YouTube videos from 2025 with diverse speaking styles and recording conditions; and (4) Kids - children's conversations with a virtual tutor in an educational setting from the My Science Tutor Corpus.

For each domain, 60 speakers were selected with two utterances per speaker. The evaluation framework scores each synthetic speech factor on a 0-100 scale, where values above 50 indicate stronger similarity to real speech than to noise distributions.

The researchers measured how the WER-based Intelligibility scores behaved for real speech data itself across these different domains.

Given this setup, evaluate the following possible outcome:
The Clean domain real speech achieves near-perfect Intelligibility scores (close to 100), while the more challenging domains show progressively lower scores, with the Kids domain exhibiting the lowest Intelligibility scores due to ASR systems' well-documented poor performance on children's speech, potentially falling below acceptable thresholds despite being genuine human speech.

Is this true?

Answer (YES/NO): NO